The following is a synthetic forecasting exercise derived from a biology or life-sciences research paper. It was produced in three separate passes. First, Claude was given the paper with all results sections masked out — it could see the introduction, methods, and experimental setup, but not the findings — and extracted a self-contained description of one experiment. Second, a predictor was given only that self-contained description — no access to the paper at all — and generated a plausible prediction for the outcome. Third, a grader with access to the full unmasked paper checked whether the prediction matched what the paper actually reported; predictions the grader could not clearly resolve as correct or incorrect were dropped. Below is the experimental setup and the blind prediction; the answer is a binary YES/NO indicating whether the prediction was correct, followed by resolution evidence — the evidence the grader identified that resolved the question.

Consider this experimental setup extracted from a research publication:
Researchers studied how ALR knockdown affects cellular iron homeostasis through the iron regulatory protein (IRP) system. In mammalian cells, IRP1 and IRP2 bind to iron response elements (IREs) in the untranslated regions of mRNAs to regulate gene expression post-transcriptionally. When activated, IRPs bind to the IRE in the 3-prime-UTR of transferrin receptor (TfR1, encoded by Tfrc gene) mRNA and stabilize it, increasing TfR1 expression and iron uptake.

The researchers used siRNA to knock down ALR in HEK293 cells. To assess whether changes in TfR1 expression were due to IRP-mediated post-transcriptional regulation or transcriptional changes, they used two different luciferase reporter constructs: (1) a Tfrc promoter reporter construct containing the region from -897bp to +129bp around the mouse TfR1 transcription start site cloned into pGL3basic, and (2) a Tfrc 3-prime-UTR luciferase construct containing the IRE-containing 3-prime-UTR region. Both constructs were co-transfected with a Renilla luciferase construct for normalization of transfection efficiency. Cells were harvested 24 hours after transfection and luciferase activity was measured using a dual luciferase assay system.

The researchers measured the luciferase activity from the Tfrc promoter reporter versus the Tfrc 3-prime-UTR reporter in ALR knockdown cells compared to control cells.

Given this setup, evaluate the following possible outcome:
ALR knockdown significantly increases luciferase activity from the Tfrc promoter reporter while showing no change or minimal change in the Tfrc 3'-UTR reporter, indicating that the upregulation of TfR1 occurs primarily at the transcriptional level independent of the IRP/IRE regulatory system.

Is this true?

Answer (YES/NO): NO